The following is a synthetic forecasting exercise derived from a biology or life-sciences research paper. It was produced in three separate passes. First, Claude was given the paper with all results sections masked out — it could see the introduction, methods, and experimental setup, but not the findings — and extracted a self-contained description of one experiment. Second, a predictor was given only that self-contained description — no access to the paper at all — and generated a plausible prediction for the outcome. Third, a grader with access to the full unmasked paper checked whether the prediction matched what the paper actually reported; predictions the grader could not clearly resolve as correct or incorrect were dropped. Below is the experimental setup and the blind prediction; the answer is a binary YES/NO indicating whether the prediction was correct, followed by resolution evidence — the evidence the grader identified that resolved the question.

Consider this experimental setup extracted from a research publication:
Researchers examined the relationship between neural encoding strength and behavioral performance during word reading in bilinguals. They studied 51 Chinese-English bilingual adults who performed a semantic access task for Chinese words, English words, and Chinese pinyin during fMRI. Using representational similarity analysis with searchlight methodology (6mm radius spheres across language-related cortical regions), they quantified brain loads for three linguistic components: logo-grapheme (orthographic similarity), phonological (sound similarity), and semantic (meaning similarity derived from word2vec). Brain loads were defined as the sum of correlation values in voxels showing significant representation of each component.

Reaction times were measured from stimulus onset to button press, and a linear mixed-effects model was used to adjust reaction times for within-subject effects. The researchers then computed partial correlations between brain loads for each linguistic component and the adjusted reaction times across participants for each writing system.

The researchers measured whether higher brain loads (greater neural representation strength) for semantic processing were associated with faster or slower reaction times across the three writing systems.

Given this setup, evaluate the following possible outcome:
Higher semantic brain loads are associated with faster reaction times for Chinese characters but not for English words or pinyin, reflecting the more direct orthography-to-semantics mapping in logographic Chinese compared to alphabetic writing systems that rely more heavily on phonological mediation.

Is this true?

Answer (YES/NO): NO